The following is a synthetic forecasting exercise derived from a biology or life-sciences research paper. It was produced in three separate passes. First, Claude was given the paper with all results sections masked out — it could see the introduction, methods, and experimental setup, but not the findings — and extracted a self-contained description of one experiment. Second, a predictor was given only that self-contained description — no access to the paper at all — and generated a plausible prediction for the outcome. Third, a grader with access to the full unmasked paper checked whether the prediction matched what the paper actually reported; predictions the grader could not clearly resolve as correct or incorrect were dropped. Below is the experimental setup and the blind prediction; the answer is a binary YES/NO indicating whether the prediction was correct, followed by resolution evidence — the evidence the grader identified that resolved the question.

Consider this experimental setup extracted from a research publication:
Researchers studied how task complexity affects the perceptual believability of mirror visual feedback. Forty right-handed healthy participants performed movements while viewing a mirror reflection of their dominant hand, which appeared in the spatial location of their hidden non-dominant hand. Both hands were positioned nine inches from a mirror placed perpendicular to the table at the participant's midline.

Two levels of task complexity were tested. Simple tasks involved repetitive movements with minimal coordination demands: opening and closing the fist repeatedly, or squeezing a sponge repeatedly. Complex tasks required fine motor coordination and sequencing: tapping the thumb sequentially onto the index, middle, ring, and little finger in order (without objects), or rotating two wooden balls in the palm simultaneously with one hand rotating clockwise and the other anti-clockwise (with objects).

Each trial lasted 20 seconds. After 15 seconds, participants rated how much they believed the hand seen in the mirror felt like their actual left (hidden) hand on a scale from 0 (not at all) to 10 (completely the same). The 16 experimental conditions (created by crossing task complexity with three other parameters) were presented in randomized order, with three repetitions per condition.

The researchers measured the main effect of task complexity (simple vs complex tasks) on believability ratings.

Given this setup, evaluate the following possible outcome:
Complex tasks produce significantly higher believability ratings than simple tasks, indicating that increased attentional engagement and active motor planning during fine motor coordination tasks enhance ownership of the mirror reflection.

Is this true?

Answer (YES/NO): NO